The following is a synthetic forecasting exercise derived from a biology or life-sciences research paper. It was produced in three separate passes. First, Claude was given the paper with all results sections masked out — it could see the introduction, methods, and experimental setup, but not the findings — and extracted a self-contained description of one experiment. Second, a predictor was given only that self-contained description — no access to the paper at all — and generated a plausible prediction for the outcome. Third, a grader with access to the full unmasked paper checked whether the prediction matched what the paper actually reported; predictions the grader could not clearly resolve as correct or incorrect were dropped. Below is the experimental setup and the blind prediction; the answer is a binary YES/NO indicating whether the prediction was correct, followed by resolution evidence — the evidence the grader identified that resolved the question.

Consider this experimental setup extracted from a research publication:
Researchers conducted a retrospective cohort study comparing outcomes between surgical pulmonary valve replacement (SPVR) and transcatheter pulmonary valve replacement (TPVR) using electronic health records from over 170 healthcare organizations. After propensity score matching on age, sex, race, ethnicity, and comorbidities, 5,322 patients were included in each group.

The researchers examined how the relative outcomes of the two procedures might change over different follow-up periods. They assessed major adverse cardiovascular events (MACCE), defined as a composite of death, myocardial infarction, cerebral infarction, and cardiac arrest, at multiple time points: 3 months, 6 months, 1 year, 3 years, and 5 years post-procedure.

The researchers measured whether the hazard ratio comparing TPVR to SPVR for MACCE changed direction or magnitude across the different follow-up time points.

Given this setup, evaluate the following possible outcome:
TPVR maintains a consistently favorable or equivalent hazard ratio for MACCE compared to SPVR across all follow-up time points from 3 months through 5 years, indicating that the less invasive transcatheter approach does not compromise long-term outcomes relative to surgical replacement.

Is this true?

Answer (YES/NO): YES